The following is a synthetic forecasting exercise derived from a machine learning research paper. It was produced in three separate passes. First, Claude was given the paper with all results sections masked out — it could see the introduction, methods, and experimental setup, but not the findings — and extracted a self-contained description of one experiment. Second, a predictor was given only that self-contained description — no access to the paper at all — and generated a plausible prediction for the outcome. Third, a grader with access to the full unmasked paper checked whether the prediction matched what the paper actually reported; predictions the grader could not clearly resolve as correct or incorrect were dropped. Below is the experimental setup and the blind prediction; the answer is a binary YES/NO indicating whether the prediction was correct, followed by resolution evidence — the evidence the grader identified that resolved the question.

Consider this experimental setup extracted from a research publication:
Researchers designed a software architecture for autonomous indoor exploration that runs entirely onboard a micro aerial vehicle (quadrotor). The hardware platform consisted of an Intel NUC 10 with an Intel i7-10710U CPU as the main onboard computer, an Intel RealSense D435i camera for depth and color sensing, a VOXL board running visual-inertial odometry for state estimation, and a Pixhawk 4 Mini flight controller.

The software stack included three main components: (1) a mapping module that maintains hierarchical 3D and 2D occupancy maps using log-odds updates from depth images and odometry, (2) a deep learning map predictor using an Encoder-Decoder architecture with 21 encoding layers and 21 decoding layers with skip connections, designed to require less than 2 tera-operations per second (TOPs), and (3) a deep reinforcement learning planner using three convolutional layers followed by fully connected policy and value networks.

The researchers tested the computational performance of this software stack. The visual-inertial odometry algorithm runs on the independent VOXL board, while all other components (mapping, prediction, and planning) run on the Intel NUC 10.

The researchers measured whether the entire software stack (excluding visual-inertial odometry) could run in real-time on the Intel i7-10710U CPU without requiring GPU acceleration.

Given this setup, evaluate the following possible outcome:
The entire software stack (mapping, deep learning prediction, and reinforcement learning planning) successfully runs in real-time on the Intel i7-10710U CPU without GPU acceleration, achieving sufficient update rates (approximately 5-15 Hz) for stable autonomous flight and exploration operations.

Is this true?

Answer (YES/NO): YES